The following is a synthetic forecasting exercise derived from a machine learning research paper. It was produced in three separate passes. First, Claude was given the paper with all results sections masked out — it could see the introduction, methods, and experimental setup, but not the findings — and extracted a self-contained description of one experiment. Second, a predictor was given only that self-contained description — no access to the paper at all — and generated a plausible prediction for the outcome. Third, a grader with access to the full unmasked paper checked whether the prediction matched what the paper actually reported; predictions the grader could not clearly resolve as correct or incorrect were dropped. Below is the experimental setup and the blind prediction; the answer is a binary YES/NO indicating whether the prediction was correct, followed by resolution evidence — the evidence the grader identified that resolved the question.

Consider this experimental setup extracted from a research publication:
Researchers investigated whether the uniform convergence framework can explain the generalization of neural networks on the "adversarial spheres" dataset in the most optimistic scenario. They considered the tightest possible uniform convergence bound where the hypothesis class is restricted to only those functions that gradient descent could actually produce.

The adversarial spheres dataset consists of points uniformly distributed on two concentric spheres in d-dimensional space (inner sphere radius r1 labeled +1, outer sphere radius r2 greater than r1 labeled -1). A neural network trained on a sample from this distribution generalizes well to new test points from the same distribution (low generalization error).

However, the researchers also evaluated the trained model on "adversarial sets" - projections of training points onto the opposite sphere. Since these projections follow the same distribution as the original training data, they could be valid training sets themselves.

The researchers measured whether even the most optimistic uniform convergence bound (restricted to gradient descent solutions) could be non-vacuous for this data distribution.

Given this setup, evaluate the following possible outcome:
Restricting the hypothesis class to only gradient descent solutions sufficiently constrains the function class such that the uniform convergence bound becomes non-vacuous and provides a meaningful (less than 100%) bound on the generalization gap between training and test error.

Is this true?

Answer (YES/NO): NO